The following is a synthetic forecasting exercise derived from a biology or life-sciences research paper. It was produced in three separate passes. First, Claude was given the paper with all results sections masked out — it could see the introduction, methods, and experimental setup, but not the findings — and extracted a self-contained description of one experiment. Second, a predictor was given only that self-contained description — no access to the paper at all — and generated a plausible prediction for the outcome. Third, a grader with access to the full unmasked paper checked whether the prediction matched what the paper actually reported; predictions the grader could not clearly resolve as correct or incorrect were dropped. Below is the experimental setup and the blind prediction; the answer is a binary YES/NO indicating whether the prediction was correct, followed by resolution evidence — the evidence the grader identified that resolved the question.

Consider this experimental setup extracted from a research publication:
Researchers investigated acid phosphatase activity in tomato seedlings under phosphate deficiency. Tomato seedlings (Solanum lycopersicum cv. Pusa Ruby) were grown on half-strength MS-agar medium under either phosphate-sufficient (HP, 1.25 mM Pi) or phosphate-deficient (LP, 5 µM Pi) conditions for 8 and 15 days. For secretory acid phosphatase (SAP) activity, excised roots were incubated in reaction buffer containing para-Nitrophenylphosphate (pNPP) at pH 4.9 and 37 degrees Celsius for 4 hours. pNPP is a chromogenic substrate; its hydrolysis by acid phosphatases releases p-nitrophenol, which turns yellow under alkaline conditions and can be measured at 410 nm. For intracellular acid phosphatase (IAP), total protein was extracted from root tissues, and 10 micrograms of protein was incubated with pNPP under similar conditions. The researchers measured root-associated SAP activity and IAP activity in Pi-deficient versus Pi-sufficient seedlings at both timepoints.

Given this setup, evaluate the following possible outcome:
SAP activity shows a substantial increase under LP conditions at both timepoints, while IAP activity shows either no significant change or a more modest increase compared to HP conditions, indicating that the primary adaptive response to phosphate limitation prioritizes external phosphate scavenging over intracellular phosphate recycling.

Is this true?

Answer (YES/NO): YES